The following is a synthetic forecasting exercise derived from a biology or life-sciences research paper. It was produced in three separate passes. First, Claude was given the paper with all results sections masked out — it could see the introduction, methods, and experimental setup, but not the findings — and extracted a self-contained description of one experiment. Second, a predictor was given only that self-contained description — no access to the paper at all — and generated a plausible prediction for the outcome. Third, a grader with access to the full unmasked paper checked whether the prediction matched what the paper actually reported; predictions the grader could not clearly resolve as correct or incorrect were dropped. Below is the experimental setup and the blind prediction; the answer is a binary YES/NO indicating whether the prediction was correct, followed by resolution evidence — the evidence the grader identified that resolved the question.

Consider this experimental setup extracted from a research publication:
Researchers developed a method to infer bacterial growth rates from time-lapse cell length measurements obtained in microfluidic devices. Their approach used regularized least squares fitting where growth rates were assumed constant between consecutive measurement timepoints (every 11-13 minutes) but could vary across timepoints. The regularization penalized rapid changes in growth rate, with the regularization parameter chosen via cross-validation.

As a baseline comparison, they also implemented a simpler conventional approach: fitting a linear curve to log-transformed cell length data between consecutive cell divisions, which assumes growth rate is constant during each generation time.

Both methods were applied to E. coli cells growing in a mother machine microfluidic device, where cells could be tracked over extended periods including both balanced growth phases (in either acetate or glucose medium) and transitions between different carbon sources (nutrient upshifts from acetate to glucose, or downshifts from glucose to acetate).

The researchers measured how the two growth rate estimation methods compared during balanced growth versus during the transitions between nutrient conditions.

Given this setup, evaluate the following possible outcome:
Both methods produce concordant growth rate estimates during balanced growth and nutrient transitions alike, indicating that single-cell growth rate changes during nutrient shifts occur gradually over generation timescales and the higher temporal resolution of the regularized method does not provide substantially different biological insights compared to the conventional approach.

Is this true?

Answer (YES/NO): NO